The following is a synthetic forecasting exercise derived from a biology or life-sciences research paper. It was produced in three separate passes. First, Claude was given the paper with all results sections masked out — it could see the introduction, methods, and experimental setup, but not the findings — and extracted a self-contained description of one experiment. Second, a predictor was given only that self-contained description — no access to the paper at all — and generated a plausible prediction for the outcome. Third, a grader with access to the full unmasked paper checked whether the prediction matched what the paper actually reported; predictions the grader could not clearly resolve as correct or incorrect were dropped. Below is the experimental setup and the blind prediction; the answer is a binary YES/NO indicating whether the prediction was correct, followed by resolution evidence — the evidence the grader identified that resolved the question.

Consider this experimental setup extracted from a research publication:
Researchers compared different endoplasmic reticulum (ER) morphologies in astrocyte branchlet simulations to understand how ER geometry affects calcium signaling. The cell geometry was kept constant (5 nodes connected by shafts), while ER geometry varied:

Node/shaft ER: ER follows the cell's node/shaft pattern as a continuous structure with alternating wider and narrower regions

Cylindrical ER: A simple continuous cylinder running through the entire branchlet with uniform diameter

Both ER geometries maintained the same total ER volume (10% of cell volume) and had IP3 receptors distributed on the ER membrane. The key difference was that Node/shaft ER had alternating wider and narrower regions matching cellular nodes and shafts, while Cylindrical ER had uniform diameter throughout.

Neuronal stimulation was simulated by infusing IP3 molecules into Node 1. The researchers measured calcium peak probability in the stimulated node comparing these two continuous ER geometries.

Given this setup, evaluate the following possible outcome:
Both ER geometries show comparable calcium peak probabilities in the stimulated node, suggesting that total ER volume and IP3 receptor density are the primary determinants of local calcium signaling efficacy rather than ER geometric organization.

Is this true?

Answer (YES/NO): NO